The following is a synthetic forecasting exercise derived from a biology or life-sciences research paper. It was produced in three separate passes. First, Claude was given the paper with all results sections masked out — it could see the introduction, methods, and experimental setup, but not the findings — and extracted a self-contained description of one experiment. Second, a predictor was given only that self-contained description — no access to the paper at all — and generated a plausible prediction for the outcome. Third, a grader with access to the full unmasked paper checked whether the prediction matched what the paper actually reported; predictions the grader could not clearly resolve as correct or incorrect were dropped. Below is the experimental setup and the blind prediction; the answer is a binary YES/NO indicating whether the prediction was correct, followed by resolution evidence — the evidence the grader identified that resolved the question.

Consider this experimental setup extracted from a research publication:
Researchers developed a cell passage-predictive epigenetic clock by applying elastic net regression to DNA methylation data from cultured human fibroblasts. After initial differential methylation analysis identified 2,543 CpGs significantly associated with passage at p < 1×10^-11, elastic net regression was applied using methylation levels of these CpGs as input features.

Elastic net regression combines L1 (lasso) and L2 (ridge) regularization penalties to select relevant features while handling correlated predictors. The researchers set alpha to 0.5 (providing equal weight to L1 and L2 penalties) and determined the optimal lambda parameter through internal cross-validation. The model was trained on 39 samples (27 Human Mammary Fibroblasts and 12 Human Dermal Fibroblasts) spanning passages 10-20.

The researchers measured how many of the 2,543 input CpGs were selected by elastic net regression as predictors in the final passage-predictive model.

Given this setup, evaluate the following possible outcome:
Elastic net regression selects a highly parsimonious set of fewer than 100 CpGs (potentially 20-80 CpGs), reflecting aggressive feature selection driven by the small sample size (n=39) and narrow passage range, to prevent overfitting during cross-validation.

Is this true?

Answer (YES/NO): YES